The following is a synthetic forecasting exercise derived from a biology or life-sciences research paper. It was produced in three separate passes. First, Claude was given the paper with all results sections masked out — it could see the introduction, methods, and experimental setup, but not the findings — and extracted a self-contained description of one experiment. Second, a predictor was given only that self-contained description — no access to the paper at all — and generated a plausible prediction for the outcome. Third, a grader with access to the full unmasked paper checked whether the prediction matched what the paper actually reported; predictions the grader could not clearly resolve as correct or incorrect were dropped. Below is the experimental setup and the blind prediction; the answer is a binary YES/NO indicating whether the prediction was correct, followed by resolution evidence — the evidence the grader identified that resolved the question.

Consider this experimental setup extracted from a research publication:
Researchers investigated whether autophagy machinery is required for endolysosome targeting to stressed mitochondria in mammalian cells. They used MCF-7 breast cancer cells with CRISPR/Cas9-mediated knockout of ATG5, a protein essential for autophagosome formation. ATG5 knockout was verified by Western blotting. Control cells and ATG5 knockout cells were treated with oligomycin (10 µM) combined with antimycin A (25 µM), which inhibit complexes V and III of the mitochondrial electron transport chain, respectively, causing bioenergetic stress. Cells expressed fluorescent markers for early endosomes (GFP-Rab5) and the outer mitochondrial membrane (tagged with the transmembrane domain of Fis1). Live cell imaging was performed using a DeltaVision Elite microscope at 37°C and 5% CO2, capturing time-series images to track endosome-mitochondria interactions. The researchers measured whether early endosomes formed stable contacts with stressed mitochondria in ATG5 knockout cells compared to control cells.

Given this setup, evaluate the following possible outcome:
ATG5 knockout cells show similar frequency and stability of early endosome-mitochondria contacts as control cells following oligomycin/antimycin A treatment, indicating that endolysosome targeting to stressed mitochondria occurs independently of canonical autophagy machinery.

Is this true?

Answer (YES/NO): YES